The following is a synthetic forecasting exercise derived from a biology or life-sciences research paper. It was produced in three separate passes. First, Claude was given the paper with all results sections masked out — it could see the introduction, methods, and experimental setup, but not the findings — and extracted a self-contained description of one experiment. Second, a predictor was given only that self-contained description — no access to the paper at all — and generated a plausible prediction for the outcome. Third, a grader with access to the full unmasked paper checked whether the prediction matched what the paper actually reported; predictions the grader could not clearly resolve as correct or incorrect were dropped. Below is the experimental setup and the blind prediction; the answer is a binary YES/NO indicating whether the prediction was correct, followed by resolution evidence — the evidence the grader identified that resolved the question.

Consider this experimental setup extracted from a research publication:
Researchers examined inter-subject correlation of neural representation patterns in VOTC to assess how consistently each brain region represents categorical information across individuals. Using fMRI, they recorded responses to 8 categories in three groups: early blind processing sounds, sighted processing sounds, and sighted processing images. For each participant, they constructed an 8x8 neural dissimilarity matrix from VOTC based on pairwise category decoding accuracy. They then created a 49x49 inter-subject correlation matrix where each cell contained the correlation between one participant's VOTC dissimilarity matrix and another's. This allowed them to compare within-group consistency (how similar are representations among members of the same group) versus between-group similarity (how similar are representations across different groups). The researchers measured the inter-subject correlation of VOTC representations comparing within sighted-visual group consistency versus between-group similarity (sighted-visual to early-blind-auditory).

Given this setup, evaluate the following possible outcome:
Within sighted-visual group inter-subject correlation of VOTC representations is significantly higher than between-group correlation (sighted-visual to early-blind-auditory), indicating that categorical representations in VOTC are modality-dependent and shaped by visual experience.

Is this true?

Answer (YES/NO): NO